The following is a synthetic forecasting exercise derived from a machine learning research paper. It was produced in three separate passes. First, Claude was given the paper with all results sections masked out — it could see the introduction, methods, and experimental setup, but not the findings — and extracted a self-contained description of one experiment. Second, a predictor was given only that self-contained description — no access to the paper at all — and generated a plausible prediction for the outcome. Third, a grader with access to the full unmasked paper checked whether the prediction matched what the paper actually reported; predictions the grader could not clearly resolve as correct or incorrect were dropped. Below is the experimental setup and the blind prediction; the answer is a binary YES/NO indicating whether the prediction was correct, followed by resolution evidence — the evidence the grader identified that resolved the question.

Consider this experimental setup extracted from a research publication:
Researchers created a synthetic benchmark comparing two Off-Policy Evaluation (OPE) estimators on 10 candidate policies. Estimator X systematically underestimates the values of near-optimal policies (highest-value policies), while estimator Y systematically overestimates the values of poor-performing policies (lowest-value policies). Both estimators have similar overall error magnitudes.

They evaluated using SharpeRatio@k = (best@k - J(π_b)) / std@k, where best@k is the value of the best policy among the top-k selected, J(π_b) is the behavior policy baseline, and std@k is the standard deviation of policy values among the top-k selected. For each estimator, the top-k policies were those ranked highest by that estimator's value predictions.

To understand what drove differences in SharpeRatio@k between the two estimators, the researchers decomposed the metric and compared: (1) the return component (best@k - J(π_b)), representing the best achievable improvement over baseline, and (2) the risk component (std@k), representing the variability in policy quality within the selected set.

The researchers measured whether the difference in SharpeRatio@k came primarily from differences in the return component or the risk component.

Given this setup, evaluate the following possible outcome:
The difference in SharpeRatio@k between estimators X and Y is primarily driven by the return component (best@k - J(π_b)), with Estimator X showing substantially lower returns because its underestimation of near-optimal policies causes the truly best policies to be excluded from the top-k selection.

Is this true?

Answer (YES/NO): NO